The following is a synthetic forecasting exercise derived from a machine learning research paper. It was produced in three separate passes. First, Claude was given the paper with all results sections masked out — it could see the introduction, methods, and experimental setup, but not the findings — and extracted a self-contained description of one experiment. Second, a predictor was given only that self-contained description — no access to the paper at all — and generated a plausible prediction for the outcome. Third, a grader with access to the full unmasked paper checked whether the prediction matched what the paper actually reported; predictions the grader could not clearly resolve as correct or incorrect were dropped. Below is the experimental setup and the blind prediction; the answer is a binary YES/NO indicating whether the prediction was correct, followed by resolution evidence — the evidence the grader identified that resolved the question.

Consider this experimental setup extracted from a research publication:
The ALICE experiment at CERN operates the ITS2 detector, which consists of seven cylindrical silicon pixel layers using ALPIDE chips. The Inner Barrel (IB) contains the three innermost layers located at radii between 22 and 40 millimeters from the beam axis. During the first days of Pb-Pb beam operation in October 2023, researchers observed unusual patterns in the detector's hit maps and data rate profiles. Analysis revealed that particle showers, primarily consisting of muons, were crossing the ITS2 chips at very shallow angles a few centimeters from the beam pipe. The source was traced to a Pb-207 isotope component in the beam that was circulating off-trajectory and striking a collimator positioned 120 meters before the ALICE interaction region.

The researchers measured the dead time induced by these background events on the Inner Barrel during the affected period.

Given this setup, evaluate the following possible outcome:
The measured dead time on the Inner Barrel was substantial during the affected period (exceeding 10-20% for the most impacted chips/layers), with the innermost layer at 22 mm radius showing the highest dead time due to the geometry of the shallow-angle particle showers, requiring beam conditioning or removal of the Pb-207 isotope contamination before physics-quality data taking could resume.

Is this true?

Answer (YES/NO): NO